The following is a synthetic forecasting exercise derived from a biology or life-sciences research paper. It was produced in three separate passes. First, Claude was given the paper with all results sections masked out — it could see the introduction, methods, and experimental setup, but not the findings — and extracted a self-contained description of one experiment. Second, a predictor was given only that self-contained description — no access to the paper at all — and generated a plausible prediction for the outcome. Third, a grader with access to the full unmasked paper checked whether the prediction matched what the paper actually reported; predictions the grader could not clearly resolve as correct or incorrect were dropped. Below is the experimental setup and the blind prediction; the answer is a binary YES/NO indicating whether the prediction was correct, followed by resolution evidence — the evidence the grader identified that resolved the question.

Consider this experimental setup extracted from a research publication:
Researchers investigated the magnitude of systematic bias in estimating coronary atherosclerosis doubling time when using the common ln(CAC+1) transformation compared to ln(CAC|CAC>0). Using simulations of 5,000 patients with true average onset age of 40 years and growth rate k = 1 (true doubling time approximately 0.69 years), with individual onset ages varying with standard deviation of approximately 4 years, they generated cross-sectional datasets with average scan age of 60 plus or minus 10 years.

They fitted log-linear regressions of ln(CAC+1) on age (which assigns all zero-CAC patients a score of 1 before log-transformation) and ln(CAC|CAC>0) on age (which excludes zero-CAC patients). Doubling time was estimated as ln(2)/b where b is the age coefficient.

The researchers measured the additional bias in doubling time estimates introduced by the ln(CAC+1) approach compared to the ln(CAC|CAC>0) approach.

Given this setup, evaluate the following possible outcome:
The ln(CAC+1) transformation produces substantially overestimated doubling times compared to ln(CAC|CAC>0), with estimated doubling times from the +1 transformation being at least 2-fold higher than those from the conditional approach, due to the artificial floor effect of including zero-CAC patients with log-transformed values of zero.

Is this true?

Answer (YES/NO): NO